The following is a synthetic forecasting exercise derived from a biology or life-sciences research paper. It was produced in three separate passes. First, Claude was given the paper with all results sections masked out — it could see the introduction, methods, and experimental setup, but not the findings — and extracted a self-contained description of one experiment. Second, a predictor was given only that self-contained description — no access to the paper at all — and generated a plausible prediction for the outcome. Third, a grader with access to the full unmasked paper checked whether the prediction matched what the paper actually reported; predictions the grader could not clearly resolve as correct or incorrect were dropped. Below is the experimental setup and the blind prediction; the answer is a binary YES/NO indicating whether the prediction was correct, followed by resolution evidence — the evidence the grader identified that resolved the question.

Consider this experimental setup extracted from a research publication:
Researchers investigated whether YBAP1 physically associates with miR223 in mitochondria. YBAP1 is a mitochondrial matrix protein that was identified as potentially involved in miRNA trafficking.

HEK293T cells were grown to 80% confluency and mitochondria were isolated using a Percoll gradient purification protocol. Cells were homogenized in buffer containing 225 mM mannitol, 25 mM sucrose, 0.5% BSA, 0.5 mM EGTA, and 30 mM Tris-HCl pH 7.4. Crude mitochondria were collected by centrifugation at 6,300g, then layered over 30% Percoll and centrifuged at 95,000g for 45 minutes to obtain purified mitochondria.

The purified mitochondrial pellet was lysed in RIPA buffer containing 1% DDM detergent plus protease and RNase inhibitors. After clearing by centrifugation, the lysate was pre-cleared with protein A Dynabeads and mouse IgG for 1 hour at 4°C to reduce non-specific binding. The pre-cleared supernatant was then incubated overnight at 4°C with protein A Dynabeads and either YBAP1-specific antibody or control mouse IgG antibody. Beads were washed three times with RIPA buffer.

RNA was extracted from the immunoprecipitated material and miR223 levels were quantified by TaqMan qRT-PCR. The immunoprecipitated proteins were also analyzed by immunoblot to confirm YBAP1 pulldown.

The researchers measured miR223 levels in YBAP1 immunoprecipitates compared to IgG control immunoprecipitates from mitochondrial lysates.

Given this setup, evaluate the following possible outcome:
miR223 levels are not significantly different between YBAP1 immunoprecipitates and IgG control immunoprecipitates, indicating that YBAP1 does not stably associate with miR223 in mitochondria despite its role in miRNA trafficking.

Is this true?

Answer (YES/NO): NO